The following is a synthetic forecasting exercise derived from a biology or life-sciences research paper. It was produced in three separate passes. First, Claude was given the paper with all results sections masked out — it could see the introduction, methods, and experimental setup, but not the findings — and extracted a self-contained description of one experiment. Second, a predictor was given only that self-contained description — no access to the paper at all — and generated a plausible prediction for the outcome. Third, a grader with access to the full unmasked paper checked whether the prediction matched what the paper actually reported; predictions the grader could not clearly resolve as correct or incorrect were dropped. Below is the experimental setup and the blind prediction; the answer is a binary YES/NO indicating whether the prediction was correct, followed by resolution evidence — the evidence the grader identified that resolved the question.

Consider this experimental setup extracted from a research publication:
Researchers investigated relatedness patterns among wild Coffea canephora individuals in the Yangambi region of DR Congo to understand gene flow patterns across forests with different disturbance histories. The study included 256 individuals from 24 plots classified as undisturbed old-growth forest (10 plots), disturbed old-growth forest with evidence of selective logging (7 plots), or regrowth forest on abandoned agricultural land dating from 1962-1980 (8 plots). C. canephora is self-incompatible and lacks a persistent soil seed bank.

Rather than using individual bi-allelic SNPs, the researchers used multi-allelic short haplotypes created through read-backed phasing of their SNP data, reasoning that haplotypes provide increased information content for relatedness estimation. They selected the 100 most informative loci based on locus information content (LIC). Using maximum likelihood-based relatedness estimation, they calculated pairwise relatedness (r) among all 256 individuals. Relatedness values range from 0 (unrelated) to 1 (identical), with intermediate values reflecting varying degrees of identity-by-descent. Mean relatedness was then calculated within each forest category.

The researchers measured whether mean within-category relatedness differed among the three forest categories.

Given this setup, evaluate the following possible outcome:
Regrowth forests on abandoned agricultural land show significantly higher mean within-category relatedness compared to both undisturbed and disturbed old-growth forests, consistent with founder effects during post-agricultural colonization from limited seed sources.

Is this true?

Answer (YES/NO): NO